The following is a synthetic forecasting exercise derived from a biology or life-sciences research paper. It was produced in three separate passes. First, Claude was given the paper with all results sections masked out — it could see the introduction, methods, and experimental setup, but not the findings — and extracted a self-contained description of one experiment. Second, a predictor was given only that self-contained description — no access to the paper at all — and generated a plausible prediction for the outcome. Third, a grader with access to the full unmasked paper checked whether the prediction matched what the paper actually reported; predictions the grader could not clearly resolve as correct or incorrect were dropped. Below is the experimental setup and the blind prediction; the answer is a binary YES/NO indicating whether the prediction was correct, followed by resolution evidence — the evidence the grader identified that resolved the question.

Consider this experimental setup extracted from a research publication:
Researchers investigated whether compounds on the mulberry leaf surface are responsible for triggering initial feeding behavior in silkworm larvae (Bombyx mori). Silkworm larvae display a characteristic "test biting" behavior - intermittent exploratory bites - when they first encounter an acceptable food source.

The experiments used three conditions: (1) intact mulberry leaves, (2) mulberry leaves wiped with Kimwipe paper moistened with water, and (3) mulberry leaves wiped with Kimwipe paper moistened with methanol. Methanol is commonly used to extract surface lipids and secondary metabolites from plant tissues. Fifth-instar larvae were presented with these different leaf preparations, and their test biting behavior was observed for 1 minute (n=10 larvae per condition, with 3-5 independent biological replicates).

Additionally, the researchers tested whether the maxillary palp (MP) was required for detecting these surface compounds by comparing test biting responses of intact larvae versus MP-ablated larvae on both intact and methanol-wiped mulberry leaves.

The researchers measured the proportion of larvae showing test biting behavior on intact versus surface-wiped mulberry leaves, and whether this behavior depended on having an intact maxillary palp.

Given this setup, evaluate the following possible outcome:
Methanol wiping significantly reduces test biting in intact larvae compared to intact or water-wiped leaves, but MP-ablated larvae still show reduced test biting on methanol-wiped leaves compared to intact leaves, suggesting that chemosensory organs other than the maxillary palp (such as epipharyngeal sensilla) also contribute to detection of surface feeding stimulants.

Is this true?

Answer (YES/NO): NO